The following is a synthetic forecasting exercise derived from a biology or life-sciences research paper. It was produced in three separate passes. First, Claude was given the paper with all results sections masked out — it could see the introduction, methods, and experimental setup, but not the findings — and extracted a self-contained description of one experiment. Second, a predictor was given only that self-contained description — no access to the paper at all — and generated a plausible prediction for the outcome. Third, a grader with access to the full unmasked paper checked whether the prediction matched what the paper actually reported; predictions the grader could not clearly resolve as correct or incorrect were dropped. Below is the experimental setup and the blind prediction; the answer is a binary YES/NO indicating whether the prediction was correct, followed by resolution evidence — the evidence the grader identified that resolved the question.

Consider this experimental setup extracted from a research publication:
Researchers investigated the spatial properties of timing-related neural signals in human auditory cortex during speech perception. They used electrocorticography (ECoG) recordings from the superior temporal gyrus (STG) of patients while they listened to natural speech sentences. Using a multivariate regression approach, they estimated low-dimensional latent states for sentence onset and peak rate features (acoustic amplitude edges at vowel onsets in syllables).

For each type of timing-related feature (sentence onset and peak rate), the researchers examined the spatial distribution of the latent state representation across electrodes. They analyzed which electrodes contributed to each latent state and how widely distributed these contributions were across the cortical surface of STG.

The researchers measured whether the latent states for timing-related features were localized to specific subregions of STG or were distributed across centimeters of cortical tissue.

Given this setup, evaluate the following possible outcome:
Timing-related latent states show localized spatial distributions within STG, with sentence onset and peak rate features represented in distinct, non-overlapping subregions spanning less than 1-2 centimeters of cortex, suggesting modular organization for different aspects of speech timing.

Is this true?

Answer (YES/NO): NO